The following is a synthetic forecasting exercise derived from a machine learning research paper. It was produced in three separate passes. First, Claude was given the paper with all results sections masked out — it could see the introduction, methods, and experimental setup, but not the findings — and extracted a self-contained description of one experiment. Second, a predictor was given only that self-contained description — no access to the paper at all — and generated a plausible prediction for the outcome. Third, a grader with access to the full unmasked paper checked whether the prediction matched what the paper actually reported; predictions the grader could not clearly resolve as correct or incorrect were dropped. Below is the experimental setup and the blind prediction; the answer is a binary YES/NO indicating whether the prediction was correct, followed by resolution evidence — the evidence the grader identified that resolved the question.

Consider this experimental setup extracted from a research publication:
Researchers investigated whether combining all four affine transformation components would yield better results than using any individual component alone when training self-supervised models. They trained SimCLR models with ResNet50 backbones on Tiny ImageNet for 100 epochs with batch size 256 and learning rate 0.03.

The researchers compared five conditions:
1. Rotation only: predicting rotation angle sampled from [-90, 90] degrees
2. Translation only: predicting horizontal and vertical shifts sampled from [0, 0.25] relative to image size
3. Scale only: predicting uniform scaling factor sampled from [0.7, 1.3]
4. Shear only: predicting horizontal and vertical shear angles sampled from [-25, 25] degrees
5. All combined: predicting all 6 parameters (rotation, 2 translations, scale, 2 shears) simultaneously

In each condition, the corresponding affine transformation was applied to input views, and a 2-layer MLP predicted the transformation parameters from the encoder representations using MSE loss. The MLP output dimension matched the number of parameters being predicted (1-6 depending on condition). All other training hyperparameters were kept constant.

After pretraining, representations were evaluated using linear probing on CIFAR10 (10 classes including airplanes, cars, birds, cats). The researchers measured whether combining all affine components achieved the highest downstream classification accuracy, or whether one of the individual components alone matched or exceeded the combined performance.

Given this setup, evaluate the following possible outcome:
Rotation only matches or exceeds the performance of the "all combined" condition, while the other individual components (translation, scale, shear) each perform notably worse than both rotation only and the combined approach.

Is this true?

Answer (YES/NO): NO